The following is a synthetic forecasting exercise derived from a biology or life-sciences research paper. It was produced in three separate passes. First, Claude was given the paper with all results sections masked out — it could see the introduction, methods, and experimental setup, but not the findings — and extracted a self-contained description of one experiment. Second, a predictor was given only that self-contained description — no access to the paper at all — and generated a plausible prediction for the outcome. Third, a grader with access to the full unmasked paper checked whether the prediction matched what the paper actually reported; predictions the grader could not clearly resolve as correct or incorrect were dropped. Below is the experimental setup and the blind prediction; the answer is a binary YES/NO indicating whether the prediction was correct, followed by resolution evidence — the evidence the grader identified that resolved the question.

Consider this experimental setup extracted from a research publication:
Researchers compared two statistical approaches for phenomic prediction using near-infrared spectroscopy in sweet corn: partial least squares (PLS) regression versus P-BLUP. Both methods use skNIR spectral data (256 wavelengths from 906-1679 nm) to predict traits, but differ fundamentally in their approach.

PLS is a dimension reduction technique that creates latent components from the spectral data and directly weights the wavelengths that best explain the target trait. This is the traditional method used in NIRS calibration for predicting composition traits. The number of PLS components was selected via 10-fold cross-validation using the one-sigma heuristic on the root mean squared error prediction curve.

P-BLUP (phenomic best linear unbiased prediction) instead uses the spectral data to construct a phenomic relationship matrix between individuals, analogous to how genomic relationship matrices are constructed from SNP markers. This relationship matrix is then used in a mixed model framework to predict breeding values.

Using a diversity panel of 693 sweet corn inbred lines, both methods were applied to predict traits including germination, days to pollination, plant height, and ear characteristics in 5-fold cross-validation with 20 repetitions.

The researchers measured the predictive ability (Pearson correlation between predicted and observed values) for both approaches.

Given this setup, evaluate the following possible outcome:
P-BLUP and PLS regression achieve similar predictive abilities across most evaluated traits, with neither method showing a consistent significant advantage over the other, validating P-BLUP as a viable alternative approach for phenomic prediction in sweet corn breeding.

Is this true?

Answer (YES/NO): NO